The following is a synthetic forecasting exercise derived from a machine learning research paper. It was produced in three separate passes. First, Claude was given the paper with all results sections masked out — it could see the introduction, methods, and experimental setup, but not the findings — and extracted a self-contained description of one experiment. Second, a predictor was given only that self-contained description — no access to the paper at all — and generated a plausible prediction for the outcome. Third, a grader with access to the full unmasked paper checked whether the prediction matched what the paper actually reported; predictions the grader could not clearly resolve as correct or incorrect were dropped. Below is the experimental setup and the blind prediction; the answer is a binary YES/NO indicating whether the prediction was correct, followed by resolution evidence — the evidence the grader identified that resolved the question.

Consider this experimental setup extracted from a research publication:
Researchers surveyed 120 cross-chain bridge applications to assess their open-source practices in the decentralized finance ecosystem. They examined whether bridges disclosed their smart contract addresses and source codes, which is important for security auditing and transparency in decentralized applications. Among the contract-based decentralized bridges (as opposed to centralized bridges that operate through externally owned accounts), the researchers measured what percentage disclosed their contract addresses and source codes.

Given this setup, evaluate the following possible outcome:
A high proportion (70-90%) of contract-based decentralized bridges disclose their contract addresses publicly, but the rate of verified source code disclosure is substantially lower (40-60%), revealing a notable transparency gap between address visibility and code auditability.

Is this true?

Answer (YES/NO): NO